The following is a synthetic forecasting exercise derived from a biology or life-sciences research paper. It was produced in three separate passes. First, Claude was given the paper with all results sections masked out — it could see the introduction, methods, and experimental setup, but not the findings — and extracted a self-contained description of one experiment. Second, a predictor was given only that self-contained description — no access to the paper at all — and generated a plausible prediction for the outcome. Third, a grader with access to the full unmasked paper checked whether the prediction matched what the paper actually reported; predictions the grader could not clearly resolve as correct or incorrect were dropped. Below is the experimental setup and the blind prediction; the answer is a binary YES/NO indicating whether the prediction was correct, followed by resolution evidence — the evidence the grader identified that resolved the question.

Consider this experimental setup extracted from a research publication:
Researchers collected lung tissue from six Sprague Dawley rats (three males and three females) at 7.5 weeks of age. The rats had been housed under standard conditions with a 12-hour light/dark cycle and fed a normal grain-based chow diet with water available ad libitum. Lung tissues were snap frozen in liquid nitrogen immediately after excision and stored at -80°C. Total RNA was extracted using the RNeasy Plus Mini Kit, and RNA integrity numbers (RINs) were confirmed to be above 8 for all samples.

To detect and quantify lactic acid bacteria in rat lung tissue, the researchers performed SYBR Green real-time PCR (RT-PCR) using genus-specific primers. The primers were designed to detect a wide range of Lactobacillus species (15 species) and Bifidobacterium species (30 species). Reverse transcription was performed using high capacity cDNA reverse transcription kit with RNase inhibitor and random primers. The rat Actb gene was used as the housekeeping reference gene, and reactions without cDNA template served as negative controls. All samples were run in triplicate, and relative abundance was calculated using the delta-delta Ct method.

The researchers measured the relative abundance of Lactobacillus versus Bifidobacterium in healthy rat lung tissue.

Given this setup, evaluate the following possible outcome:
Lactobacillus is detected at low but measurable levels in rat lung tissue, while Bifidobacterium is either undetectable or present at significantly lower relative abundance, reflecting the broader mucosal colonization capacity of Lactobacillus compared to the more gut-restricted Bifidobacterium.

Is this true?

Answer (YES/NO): NO